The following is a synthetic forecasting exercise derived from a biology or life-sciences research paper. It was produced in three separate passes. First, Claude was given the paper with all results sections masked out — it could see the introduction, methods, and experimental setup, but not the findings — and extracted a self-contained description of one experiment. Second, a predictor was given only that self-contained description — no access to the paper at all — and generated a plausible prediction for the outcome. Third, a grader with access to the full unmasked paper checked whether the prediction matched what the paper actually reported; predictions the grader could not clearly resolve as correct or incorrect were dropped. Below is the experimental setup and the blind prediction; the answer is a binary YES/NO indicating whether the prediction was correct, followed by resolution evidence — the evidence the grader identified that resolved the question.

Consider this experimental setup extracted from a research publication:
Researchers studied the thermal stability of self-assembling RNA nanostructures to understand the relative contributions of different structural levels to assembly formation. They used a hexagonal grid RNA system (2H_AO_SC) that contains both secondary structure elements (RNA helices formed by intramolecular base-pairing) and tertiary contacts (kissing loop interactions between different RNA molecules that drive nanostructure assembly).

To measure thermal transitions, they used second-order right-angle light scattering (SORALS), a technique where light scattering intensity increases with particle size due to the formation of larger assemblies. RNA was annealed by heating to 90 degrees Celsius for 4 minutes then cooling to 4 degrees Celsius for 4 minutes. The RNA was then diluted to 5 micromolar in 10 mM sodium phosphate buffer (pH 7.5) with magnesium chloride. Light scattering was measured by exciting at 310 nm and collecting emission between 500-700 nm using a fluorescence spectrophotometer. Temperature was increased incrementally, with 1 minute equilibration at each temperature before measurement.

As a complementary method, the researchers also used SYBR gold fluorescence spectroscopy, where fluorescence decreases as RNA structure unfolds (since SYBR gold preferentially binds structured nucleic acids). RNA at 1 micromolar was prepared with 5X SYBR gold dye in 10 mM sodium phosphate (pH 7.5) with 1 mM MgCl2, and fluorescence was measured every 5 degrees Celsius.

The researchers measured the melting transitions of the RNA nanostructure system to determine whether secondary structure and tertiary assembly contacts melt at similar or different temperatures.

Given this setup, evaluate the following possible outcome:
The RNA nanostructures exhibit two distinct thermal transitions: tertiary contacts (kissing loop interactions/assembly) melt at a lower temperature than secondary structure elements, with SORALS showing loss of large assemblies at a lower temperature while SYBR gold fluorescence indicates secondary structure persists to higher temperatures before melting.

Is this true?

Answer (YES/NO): YES